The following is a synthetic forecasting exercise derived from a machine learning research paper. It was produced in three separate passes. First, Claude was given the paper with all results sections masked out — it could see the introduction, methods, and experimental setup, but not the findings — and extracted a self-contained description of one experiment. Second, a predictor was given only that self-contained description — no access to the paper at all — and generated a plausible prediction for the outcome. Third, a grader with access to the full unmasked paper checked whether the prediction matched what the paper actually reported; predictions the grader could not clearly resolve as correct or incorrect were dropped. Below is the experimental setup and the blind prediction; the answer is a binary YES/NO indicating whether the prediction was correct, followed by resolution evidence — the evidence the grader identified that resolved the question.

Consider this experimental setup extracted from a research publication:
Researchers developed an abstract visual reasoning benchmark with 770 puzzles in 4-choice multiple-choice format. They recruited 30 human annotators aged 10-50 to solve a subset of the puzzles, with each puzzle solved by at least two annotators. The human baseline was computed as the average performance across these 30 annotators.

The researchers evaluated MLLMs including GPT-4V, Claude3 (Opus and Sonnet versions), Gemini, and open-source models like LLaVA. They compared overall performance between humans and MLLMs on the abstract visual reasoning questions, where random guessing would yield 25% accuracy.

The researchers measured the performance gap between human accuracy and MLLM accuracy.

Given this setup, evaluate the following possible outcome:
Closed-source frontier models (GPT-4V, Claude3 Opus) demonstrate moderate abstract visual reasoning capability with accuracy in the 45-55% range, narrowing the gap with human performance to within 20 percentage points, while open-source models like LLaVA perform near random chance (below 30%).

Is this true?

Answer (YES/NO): NO